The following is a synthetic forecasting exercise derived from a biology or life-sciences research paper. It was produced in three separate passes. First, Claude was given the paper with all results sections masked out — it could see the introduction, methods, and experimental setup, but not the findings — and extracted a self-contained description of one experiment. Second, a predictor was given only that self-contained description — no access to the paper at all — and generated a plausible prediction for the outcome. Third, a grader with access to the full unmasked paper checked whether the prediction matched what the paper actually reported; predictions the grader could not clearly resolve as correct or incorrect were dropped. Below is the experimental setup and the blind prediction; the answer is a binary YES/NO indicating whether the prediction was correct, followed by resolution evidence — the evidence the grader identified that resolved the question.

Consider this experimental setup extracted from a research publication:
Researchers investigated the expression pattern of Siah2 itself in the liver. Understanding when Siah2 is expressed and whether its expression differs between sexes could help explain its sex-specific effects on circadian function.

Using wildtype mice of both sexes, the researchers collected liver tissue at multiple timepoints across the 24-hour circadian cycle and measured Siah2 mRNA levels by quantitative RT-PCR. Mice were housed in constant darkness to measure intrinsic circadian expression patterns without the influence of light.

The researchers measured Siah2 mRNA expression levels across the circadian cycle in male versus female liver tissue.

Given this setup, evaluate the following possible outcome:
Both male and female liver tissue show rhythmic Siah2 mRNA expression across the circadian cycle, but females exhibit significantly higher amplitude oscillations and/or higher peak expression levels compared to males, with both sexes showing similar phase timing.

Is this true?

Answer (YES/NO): NO